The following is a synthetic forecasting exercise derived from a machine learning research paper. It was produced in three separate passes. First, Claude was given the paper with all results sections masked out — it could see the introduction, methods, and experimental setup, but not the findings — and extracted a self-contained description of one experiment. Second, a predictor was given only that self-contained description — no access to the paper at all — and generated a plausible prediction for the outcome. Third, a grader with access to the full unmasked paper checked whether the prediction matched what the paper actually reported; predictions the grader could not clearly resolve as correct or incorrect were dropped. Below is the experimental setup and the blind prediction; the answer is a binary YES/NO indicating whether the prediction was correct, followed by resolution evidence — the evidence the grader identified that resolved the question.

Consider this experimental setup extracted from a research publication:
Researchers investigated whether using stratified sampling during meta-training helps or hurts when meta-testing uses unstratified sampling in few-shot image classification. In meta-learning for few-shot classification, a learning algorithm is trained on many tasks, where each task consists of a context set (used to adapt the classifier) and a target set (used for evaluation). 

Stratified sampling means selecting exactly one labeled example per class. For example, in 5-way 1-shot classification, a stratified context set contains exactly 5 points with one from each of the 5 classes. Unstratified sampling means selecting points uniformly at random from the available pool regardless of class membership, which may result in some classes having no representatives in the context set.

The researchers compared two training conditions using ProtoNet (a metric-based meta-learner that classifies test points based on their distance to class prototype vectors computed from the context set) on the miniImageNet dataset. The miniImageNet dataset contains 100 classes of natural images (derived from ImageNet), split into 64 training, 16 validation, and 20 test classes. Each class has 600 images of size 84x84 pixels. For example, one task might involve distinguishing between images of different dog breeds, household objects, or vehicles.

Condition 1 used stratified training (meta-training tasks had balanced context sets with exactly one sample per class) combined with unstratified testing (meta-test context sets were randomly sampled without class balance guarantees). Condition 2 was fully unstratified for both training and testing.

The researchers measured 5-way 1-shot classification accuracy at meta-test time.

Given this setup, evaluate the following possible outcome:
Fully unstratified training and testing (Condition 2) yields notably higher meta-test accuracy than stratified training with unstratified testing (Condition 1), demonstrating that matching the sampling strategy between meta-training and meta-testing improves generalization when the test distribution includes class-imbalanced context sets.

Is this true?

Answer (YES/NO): NO